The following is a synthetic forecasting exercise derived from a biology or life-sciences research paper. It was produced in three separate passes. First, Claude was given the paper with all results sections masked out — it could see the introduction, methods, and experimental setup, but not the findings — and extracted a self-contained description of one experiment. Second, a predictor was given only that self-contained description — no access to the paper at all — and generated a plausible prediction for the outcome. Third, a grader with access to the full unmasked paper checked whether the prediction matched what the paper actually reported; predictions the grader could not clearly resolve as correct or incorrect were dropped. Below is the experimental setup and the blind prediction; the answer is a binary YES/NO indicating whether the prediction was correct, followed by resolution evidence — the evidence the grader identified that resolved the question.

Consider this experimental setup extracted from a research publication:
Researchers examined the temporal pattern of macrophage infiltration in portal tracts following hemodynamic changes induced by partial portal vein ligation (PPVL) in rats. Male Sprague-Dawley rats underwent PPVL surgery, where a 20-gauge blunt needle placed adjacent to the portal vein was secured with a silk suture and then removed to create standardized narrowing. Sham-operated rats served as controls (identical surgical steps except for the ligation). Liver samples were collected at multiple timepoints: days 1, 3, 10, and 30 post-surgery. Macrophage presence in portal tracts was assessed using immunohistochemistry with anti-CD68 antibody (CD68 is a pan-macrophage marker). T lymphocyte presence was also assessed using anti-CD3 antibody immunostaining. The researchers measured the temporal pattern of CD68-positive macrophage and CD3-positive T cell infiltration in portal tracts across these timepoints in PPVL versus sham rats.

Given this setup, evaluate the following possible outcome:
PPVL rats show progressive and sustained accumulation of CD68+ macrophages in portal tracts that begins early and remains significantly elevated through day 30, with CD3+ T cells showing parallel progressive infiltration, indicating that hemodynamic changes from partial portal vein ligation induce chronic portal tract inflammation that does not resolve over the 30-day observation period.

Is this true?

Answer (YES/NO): NO